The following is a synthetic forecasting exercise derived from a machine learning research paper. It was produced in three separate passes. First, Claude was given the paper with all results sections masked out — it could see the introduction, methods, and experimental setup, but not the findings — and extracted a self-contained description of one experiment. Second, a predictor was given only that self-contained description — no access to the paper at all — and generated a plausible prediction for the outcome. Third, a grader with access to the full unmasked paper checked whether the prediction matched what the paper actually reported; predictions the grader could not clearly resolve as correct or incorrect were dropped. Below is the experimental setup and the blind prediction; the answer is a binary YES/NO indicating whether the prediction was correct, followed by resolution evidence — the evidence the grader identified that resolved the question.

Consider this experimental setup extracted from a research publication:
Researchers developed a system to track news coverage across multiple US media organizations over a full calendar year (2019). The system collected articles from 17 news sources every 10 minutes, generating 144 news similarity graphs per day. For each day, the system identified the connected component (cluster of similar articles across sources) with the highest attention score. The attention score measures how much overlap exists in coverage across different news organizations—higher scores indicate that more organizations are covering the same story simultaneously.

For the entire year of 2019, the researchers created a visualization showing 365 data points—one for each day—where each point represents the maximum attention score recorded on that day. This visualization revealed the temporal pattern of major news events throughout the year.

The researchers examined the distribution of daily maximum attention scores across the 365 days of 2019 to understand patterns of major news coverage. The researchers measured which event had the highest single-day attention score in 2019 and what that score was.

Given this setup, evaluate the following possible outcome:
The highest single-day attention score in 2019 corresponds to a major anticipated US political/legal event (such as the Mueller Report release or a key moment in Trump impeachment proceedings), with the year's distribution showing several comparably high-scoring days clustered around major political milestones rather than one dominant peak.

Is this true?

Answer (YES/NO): NO